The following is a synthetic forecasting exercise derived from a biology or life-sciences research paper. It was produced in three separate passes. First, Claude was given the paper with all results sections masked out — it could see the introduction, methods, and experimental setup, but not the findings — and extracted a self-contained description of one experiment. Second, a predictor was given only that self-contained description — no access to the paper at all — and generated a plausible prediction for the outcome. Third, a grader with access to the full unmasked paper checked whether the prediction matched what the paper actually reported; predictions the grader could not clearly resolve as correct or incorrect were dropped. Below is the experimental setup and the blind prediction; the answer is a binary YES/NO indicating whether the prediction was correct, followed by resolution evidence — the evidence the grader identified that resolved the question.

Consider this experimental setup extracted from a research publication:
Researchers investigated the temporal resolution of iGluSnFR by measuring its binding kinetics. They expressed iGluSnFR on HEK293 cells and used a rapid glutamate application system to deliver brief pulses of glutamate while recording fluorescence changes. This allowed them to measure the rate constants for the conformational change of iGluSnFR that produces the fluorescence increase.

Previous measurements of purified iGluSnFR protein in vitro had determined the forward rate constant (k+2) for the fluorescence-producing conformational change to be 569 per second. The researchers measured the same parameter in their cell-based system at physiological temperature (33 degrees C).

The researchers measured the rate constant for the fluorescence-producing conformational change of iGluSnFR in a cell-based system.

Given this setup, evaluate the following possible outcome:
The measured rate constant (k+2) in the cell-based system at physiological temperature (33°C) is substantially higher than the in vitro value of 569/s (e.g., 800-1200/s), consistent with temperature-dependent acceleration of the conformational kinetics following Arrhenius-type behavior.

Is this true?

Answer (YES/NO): NO